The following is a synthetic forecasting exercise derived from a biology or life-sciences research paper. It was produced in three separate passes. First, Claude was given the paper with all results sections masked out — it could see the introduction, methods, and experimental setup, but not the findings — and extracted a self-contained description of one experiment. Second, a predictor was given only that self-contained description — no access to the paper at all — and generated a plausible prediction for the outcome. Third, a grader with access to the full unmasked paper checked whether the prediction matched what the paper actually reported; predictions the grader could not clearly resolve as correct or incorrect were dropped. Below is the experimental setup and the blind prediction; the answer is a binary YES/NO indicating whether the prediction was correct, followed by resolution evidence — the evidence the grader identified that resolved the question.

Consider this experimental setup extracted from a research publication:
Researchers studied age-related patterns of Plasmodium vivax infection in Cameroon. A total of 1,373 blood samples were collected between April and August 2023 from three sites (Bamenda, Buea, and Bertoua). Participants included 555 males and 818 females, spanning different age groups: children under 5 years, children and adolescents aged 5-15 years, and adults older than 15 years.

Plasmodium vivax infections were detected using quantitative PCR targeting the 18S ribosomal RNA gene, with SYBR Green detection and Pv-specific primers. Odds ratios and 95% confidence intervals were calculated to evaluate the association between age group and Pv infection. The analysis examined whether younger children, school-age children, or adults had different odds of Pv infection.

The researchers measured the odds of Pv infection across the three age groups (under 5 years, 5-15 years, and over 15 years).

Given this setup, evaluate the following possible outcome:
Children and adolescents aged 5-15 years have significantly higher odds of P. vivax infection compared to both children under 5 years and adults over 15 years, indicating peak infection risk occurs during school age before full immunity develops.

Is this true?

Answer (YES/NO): NO